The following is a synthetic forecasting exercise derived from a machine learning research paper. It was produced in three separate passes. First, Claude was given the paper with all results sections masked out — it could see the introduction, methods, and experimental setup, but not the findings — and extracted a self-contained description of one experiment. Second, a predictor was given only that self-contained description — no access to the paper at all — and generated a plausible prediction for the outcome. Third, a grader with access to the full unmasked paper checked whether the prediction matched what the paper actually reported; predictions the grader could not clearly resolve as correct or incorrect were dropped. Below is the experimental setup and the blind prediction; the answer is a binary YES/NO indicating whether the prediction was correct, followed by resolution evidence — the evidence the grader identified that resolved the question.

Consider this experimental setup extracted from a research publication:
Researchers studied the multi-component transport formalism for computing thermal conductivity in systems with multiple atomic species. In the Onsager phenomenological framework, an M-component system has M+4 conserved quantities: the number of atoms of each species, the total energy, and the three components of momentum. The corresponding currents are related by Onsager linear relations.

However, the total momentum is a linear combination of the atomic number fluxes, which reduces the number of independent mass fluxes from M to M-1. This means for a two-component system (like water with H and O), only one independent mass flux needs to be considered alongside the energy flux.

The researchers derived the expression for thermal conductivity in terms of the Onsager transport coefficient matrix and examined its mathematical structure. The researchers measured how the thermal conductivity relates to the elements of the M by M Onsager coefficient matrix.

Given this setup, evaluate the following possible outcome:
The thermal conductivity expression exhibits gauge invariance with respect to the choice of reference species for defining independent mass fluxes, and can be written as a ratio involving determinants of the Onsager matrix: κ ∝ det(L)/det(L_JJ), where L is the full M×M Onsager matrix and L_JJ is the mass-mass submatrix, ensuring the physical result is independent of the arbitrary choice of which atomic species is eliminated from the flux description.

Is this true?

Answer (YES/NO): NO